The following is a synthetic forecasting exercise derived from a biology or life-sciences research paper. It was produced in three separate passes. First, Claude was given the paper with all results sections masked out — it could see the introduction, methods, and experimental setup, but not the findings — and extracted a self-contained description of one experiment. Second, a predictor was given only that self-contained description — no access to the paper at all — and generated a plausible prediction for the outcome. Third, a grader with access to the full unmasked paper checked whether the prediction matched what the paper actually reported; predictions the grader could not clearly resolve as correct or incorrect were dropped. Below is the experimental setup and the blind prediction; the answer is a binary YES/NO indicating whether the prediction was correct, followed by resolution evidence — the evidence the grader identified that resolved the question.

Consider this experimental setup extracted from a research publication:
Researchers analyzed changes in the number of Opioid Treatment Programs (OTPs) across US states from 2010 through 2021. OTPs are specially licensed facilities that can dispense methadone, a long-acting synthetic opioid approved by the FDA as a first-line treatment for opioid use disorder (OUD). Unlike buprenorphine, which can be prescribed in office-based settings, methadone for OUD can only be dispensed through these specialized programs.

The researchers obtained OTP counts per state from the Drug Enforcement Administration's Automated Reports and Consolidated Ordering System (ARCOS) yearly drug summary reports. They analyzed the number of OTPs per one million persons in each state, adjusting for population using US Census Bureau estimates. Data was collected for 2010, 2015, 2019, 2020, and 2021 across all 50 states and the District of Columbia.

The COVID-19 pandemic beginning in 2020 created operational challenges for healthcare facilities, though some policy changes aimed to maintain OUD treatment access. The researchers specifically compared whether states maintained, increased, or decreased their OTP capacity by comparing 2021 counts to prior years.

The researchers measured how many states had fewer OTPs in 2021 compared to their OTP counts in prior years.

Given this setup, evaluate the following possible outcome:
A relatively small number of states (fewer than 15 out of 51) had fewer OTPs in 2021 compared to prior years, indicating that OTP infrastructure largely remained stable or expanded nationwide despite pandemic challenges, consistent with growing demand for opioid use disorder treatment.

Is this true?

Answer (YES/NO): NO